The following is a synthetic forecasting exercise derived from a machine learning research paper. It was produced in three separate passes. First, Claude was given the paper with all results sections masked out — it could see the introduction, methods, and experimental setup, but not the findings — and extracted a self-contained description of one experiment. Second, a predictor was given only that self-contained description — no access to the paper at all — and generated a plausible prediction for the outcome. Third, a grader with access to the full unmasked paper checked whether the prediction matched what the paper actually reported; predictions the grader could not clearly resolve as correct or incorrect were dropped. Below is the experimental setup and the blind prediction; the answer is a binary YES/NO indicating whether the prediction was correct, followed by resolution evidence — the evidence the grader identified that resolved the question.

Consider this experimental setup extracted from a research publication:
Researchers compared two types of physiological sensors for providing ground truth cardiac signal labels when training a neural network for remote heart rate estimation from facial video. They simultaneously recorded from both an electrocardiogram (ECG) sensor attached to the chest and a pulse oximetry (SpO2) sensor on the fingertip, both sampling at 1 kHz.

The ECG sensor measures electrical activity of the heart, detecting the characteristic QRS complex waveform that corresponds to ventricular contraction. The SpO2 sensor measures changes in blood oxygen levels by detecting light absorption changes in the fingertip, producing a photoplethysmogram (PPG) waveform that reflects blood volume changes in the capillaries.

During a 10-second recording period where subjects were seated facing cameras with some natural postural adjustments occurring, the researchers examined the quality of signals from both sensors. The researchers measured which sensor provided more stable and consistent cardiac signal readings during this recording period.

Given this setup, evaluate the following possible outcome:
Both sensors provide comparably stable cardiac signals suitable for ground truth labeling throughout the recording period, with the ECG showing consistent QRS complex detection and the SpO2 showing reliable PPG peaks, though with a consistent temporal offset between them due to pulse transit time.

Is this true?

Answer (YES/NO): NO